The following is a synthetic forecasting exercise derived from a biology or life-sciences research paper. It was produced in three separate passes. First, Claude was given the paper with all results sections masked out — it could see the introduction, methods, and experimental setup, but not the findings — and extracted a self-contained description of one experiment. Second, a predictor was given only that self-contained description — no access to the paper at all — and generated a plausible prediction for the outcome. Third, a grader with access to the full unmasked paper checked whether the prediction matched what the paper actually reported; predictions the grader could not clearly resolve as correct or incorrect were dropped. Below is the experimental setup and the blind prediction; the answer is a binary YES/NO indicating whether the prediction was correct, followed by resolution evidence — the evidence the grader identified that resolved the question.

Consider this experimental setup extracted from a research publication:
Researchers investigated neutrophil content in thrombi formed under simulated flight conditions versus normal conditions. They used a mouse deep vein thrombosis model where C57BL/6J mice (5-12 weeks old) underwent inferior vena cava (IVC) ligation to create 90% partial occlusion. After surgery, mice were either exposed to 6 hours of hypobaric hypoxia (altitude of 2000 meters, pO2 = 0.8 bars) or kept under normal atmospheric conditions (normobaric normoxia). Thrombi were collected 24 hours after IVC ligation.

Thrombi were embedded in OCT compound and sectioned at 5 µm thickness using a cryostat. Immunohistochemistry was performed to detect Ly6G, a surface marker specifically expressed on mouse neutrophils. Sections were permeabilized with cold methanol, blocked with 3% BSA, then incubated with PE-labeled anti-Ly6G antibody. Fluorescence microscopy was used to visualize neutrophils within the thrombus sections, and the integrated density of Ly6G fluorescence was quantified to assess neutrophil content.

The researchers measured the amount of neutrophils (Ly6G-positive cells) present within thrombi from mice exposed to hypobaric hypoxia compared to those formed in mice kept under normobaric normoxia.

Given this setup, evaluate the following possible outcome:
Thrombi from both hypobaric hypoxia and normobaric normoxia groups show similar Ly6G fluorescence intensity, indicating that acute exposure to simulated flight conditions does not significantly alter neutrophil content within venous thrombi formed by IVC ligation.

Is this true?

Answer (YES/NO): NO